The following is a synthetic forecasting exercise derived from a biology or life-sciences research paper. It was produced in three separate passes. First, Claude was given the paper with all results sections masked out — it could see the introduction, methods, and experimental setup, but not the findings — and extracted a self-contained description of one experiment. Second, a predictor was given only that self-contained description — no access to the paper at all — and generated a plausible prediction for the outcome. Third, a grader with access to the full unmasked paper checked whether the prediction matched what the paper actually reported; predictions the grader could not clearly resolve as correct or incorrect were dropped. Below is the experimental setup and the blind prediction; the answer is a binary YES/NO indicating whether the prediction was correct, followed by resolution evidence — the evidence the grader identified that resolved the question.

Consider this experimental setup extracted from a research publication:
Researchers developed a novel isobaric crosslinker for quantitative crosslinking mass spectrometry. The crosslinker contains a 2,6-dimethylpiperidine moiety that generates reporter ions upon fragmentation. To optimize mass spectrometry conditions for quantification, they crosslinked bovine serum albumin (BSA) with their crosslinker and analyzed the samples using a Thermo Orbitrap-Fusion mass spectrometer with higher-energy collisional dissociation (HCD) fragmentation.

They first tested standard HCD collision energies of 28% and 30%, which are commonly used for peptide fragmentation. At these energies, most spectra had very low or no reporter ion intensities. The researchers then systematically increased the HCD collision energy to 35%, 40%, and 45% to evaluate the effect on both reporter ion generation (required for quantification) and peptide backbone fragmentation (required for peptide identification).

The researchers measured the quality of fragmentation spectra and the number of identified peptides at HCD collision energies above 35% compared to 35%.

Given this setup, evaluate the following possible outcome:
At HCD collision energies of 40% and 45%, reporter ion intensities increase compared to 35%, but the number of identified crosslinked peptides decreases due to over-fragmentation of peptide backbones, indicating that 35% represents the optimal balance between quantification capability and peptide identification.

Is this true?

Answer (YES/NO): NO